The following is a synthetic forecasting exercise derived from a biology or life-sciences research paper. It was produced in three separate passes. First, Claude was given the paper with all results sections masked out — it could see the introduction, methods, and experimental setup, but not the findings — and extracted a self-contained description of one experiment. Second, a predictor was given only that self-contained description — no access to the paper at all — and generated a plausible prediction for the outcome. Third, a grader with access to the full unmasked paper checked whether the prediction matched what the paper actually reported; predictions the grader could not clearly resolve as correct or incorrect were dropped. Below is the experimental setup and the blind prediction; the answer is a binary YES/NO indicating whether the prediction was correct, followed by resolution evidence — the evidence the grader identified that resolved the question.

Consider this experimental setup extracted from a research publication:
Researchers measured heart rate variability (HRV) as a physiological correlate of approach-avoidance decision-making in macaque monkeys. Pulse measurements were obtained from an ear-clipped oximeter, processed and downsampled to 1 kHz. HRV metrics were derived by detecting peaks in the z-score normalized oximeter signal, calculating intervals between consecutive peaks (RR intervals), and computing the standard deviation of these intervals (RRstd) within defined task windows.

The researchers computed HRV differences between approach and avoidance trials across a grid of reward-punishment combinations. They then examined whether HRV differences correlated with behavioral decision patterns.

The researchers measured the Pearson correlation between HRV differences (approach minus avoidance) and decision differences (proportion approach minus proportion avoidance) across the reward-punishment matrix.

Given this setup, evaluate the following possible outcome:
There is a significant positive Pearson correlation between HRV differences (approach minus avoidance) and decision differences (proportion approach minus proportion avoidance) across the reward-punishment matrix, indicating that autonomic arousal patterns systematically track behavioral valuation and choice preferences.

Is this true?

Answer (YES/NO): YES